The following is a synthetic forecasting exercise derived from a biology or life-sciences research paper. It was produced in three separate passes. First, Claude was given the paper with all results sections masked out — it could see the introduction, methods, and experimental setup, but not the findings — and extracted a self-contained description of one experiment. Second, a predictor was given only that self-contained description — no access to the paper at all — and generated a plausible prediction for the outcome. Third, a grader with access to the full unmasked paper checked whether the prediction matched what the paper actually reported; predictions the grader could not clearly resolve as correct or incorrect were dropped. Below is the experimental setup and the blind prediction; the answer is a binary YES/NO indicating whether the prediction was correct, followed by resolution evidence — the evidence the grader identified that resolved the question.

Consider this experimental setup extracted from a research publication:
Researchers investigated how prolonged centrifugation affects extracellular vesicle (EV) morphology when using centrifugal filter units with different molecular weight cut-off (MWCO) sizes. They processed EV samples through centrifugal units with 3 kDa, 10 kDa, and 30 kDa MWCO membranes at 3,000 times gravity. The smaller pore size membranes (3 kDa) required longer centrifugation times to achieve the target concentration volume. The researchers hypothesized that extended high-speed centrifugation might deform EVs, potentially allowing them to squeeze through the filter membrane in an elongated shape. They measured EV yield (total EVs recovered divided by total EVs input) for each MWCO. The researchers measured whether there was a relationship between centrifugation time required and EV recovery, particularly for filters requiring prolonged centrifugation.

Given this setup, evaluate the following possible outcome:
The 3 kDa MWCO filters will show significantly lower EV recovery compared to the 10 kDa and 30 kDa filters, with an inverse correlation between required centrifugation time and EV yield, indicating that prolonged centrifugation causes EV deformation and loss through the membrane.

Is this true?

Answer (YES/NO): NO